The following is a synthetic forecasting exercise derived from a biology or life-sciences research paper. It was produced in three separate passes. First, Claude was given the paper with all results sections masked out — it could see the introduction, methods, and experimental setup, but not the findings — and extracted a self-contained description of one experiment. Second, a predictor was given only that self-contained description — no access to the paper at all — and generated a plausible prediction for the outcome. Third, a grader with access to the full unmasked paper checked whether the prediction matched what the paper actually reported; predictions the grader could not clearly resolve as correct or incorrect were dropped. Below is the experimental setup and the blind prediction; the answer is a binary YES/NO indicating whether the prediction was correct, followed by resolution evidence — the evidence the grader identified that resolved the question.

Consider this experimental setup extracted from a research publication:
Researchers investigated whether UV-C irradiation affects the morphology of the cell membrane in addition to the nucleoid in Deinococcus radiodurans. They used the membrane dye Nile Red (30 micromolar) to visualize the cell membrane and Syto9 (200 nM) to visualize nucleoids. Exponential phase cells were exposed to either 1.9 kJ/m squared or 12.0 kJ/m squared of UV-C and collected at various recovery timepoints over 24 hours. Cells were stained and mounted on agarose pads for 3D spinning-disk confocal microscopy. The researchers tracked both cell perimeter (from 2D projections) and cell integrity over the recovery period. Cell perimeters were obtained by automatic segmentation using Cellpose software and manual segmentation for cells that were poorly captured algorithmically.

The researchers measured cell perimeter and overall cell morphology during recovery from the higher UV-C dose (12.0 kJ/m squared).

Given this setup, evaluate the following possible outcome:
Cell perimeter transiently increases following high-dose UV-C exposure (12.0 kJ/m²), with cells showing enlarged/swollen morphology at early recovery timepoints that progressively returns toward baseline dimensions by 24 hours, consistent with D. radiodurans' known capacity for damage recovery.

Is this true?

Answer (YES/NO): NO